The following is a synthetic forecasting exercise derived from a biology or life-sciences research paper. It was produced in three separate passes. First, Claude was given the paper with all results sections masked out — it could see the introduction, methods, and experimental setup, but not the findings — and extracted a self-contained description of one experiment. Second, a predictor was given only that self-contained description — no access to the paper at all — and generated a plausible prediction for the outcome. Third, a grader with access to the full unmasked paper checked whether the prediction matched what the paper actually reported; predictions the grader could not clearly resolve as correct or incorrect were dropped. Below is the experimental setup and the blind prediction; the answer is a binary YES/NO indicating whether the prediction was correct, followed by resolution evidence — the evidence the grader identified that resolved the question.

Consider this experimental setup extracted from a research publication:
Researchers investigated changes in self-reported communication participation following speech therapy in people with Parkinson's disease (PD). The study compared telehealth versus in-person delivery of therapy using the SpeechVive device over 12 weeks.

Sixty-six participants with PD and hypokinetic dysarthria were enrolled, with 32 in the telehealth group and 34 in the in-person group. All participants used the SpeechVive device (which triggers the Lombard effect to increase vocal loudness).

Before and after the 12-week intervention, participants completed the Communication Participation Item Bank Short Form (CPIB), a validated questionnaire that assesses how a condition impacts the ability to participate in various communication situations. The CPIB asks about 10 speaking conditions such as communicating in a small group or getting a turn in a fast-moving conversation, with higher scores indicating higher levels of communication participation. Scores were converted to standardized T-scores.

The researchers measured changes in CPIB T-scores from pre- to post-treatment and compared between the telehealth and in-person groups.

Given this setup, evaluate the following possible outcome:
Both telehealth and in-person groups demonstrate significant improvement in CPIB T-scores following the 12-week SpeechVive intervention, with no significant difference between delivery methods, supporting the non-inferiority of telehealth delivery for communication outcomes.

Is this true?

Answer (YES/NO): NO